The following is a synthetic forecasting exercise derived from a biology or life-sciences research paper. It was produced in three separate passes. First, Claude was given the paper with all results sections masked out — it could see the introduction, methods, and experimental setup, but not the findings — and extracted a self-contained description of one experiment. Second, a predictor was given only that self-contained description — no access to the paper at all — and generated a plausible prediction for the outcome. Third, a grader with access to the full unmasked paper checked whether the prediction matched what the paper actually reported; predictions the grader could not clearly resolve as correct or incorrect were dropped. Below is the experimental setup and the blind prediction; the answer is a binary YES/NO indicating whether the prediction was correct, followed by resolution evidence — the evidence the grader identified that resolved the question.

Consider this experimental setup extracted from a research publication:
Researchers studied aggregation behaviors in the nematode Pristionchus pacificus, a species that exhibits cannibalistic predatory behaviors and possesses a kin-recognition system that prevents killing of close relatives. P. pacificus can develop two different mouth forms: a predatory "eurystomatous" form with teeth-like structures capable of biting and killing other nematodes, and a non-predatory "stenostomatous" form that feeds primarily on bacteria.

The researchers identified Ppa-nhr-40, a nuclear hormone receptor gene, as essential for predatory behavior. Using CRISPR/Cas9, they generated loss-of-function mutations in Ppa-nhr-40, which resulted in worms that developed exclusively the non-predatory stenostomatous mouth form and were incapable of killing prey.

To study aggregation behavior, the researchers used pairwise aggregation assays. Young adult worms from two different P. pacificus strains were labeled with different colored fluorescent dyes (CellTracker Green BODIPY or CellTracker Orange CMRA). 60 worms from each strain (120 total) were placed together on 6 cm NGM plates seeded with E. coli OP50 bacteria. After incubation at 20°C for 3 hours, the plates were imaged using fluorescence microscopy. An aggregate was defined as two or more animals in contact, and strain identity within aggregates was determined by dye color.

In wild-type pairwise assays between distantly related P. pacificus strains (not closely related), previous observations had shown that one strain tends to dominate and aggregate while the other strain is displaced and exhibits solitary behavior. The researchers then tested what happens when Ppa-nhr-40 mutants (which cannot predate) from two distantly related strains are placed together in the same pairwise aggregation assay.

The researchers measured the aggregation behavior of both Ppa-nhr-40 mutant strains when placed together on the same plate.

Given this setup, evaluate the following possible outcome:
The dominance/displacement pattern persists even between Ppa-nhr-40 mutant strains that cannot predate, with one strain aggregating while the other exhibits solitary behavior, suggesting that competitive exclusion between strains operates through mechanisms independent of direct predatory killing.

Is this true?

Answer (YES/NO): NO